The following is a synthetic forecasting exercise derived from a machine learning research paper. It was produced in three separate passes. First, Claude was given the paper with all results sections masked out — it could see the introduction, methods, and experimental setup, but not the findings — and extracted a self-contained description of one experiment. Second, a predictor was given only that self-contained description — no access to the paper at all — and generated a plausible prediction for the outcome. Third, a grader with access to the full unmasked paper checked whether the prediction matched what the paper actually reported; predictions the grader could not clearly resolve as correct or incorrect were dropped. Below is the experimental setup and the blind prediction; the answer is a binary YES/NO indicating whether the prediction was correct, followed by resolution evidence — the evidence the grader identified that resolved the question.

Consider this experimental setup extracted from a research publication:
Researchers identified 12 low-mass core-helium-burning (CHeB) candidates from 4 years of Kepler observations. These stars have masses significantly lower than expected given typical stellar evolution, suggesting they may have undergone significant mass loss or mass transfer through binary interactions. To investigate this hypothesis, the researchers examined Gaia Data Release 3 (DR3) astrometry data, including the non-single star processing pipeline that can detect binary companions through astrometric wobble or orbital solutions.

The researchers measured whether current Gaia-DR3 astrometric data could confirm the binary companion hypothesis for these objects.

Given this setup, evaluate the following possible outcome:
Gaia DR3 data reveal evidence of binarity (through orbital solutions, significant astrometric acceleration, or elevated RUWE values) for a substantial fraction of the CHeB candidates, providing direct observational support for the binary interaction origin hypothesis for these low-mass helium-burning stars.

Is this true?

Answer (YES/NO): NO